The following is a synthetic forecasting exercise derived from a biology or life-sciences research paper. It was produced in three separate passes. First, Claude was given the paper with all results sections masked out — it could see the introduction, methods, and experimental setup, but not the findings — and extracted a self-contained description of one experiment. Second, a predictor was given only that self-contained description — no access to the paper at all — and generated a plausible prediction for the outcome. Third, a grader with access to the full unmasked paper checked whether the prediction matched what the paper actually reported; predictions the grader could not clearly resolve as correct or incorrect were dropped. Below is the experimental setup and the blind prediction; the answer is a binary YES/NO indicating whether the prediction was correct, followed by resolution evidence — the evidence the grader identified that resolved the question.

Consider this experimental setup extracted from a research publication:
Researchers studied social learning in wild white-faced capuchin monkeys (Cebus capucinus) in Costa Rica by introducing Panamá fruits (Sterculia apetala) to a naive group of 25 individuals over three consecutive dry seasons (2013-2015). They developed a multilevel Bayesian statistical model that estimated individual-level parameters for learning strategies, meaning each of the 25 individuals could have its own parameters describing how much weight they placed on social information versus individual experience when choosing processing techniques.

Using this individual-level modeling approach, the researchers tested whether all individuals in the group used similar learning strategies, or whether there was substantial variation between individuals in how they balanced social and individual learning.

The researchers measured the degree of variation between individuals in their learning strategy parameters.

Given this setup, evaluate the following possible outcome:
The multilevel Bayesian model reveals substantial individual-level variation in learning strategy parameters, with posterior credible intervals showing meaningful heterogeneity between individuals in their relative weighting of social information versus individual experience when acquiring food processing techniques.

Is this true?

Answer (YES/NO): YES